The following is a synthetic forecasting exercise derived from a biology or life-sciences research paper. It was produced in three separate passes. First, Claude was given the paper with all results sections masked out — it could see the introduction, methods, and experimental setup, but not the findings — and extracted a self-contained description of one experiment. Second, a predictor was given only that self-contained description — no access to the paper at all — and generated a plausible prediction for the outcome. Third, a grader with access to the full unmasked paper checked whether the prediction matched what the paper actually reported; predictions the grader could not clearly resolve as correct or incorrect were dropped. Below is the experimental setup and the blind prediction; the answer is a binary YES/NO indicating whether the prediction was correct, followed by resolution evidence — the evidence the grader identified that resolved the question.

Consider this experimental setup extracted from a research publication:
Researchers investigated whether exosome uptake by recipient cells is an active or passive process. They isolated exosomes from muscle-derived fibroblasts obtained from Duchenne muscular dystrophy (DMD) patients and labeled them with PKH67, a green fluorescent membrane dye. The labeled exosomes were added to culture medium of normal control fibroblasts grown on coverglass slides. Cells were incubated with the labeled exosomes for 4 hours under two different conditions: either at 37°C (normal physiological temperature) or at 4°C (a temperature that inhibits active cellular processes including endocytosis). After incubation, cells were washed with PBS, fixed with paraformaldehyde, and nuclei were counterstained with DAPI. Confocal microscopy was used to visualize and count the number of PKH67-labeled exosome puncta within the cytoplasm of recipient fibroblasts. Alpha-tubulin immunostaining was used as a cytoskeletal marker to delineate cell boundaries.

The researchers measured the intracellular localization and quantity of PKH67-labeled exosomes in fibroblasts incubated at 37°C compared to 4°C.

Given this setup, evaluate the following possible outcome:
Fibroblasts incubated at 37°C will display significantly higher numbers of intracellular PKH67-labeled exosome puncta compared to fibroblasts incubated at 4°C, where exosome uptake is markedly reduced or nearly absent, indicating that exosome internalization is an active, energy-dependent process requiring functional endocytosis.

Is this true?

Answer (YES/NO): YES